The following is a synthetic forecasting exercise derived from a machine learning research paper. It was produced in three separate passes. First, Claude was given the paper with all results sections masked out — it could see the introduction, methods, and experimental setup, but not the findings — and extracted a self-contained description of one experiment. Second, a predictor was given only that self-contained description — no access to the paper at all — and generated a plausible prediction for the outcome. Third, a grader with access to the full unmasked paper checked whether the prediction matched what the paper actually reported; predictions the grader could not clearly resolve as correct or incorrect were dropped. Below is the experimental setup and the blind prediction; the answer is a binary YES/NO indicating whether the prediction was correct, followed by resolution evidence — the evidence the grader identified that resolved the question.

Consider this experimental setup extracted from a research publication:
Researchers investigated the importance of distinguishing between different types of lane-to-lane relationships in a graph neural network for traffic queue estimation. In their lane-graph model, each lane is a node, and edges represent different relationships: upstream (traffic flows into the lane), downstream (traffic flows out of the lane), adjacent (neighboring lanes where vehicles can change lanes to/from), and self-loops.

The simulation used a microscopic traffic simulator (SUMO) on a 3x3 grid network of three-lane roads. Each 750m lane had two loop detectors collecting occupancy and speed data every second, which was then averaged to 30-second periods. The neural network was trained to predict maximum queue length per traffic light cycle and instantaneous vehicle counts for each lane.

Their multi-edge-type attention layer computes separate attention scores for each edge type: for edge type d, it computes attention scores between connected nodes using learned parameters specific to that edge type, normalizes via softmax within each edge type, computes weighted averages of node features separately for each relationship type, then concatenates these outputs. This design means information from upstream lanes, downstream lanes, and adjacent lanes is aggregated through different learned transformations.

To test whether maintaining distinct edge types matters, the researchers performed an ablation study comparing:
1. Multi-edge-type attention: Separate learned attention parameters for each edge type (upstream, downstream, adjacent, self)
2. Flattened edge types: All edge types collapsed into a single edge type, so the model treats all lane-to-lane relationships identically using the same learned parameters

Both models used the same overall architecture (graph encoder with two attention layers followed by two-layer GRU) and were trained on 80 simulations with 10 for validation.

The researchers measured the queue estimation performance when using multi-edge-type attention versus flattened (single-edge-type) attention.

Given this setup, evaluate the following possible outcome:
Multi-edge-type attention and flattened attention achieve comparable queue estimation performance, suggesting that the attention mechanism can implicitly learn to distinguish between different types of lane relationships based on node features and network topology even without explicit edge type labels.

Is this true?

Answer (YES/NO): NO